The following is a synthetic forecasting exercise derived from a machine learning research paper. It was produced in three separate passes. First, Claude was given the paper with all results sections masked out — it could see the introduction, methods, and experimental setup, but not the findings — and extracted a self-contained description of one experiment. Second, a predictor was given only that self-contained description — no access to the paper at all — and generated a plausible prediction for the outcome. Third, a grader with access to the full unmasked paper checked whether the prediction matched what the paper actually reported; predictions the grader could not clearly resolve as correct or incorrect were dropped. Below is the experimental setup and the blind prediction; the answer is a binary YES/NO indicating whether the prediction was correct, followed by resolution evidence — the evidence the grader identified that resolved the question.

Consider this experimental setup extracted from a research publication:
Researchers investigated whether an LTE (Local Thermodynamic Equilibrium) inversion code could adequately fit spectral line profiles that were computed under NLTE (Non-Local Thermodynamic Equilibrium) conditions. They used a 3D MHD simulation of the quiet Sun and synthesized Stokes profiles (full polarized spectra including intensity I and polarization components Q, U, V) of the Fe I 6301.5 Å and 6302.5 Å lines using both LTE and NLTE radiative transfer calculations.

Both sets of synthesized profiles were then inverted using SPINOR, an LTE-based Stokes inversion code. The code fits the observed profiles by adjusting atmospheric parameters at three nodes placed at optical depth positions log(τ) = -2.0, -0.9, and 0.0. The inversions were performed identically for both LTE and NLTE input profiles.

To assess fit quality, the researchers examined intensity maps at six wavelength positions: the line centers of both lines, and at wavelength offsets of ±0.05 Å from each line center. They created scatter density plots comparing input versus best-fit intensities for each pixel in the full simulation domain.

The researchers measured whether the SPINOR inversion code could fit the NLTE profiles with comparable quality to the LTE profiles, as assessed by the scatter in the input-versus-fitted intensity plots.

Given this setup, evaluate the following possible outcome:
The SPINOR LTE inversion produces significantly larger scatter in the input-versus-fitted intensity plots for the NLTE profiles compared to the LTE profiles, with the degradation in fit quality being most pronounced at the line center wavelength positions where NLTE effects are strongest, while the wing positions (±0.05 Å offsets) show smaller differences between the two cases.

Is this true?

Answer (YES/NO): NO